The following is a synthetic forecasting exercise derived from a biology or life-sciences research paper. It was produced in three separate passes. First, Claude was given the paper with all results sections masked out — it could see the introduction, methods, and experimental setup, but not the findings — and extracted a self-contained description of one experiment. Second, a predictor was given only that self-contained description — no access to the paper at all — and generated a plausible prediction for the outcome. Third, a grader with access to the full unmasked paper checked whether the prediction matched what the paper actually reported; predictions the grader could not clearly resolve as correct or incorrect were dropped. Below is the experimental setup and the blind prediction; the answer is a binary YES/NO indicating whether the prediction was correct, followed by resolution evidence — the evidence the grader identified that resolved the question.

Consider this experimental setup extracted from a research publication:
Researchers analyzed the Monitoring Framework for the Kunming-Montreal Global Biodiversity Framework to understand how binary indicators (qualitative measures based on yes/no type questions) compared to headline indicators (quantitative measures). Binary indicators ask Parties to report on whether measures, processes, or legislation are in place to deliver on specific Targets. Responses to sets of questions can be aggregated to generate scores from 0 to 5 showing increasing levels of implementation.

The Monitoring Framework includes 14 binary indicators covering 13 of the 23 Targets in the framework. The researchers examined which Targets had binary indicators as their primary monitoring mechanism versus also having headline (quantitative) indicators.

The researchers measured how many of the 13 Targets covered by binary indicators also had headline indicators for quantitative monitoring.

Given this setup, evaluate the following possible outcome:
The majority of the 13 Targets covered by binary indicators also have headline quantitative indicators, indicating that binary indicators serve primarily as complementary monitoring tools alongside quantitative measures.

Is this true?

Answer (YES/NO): NO